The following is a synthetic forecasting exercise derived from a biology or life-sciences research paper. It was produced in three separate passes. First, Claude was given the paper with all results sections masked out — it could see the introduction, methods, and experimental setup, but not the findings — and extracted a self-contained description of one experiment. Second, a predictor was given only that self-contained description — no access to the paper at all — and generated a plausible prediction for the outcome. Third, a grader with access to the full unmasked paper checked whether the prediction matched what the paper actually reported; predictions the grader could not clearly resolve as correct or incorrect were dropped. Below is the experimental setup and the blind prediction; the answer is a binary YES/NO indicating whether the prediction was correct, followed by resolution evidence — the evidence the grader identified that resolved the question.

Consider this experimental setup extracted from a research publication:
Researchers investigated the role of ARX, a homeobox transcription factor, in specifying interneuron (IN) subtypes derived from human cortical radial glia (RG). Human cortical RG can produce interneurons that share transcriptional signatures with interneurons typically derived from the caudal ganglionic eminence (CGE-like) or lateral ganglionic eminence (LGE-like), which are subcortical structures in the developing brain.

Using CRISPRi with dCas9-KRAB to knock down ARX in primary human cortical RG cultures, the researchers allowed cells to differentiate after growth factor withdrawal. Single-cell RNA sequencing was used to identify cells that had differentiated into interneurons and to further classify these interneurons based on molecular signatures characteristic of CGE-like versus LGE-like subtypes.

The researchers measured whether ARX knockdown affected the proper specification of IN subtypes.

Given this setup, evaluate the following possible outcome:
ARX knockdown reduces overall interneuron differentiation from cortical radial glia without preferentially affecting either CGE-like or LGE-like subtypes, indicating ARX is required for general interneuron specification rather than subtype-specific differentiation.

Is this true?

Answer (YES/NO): NO